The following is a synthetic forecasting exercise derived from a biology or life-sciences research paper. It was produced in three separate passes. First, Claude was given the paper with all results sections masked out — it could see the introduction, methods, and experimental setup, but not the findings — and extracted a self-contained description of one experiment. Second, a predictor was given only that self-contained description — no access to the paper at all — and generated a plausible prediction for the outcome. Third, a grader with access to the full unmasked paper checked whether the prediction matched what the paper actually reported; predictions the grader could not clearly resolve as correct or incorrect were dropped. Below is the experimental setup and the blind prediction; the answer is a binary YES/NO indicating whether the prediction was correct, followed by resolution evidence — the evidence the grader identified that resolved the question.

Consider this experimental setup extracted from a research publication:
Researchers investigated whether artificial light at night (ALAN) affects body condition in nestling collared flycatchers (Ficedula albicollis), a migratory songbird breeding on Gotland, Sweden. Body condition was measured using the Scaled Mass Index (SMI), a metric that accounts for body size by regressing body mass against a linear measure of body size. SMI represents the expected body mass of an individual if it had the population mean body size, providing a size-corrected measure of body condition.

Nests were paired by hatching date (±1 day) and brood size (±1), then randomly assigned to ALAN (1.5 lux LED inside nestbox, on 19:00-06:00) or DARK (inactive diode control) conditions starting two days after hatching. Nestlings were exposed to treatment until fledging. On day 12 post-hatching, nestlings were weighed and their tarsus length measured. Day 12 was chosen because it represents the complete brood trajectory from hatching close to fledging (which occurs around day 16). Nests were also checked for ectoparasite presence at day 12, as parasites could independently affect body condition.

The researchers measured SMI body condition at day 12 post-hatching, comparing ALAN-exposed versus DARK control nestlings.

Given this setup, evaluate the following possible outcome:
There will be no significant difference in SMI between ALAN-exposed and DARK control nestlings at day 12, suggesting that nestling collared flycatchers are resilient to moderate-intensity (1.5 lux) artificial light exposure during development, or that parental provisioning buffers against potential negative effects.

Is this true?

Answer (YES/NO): YES